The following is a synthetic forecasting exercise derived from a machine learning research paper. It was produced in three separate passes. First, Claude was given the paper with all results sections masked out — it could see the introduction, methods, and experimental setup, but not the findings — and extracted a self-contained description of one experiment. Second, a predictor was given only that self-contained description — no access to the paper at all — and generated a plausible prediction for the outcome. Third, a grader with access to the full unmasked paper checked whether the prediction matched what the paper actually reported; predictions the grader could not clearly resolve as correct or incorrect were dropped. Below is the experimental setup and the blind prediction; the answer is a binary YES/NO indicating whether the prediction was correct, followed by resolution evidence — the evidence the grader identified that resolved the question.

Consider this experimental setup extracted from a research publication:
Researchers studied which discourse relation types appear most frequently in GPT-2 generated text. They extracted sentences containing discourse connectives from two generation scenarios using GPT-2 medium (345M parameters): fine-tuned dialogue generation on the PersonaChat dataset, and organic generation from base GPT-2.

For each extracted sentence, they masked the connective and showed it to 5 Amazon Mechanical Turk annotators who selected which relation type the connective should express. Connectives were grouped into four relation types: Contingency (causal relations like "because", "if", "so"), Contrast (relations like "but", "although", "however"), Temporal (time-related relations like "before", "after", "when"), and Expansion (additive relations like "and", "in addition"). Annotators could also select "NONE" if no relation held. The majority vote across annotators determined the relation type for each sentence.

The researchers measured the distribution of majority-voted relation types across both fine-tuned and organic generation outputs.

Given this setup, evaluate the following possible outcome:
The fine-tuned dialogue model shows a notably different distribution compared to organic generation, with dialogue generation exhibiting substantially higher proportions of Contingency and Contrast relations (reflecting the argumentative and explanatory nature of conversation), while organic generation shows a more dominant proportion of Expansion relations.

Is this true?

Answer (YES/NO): NO